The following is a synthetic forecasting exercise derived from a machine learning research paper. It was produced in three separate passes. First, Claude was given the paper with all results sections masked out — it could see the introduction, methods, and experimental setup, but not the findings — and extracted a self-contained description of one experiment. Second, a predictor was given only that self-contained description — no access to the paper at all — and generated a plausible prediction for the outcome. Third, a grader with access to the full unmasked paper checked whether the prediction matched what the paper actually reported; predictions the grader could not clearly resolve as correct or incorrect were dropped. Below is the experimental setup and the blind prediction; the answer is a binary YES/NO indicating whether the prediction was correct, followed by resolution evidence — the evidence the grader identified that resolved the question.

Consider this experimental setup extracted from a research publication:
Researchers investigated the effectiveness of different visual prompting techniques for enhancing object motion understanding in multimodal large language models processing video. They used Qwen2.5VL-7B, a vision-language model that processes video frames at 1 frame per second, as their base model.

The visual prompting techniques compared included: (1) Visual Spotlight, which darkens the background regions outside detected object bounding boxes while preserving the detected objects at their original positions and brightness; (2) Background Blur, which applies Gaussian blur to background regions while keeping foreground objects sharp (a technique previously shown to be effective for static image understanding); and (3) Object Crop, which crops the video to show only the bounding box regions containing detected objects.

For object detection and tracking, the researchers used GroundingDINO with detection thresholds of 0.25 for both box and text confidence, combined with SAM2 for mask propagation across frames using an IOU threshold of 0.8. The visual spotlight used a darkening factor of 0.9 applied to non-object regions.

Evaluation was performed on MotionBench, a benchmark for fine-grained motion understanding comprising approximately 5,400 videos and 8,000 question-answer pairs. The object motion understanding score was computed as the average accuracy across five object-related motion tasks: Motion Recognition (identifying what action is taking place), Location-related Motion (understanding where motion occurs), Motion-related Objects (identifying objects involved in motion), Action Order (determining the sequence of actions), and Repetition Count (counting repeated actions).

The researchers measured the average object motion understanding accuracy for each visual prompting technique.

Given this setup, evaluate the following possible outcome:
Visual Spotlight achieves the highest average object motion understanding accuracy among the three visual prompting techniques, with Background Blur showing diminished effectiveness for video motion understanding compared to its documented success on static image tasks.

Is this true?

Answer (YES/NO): YES